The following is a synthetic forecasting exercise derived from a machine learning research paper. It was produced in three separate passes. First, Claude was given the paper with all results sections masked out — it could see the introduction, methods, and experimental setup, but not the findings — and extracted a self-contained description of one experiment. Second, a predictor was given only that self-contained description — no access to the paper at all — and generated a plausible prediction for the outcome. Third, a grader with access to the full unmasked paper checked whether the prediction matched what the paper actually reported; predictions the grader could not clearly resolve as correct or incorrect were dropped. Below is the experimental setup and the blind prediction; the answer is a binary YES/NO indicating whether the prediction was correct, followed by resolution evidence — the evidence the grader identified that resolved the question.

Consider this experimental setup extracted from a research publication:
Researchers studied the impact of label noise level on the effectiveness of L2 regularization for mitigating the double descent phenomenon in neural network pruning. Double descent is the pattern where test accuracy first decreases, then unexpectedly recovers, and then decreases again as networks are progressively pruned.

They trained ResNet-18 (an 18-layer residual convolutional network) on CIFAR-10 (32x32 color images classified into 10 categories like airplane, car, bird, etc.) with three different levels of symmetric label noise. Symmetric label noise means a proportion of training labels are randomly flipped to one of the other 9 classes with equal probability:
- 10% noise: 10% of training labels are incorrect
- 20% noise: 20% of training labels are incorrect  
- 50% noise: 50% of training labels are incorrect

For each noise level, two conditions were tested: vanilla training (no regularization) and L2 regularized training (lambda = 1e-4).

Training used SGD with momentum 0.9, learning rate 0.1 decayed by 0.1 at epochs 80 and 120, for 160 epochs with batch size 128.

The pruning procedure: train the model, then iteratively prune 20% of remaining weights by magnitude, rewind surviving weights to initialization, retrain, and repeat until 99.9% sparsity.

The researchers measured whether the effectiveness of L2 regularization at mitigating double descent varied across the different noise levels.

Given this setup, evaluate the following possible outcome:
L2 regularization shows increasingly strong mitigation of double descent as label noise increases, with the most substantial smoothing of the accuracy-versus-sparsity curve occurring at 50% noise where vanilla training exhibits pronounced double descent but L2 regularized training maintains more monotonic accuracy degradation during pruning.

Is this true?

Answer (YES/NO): NO